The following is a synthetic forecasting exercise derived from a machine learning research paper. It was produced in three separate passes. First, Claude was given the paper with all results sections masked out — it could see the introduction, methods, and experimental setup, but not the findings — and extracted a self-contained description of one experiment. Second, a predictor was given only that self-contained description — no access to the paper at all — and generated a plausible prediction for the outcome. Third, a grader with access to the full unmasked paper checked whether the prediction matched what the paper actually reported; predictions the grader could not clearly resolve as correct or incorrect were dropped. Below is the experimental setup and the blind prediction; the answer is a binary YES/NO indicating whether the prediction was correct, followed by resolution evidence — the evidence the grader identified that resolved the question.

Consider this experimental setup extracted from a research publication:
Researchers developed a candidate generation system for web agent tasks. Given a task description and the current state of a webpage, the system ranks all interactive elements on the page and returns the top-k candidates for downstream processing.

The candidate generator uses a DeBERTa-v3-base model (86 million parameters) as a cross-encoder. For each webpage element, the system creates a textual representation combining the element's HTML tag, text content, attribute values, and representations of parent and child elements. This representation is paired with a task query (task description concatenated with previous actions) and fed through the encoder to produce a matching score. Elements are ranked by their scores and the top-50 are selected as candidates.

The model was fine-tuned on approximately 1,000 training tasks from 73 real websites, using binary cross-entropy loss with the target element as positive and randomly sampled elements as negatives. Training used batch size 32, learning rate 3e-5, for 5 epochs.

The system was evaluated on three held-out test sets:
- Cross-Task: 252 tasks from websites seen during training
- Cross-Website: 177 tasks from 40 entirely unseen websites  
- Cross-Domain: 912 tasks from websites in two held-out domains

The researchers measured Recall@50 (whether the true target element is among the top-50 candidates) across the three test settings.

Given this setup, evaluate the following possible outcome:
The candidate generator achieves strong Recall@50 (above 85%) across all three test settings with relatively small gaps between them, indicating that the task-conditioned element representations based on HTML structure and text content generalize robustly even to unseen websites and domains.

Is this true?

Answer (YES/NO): YES